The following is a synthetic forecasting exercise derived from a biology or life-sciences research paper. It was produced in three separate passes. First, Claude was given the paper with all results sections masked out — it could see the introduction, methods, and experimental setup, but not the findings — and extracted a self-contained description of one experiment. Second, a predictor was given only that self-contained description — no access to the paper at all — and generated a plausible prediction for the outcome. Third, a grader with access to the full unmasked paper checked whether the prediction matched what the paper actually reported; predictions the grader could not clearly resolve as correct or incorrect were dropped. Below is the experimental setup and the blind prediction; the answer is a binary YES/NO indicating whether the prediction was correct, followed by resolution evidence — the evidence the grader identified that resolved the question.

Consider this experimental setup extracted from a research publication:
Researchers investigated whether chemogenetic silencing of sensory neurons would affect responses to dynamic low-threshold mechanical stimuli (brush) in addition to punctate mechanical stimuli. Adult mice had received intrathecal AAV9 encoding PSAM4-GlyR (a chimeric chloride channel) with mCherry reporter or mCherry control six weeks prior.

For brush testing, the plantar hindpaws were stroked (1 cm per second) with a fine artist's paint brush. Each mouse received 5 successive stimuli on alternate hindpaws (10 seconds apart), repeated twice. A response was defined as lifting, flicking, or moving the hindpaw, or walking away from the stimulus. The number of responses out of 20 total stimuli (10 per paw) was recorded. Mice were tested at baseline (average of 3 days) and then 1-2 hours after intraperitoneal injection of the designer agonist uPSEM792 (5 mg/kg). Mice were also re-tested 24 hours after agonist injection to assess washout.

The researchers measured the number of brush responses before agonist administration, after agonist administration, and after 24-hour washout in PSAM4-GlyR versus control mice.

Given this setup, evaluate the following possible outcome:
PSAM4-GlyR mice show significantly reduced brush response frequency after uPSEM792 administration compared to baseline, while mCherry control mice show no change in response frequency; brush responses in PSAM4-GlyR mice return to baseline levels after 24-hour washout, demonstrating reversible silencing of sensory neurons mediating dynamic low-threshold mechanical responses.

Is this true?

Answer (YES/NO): YES